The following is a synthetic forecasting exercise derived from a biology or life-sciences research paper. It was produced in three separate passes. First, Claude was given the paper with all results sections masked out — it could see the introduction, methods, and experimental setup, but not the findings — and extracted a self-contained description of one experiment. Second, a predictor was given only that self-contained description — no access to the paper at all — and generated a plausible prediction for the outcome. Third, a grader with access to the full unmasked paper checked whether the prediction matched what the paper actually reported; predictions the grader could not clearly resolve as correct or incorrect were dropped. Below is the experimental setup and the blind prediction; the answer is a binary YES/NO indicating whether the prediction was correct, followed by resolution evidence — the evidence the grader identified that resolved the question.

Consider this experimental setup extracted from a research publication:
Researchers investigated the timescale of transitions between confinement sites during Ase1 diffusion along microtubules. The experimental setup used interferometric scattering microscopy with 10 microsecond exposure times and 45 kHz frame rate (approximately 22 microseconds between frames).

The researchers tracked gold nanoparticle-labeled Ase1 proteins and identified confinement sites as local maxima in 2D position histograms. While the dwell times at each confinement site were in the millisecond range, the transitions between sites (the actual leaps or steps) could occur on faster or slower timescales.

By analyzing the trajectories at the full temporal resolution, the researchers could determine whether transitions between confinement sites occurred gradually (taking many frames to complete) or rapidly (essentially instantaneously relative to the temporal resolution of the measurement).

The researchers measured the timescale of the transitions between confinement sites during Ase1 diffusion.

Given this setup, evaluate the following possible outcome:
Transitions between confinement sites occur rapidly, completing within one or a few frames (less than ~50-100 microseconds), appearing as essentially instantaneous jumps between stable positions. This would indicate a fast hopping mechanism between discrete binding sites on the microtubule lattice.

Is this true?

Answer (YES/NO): YES